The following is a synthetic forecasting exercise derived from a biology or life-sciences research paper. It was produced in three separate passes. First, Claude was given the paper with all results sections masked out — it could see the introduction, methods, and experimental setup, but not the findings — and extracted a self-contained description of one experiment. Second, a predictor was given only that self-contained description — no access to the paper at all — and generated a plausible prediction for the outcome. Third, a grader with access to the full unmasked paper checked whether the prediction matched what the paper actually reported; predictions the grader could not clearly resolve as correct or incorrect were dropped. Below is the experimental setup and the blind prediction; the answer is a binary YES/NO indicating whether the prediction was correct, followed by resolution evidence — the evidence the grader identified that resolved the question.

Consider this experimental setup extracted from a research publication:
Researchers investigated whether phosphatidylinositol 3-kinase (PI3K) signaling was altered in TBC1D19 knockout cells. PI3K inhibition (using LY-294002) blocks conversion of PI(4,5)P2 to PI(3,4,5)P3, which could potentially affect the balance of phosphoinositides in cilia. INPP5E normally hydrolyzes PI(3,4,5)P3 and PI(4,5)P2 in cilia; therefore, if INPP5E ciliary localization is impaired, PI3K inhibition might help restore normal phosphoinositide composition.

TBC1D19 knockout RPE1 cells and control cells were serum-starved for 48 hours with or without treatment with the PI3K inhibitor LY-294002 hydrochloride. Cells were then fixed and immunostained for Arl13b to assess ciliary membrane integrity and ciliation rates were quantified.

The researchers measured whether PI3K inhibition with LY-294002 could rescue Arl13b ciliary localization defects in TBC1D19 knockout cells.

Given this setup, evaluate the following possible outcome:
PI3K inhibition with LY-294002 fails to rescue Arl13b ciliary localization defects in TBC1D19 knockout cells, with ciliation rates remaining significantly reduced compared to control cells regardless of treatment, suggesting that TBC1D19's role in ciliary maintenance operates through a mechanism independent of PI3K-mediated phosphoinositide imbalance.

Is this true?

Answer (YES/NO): YES